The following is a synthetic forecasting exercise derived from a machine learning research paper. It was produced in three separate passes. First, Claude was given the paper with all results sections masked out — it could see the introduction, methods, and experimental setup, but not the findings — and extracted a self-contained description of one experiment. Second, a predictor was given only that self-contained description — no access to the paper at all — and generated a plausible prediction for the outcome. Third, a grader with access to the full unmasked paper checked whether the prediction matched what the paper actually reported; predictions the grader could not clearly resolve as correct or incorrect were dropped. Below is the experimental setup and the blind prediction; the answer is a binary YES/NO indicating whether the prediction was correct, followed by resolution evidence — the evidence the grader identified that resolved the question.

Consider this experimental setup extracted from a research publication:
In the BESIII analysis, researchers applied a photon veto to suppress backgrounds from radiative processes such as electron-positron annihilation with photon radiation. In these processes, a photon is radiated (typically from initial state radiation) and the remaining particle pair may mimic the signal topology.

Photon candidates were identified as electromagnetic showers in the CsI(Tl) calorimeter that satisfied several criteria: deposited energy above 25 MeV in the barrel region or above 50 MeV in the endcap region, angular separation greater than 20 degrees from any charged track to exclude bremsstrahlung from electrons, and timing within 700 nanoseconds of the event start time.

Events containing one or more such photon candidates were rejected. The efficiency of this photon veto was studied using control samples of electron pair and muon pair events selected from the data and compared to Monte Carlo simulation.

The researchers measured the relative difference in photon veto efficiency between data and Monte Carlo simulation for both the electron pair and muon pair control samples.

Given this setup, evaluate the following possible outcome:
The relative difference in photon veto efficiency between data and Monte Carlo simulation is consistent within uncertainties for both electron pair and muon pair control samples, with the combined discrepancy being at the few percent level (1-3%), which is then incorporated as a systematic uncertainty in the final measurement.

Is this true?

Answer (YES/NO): NO